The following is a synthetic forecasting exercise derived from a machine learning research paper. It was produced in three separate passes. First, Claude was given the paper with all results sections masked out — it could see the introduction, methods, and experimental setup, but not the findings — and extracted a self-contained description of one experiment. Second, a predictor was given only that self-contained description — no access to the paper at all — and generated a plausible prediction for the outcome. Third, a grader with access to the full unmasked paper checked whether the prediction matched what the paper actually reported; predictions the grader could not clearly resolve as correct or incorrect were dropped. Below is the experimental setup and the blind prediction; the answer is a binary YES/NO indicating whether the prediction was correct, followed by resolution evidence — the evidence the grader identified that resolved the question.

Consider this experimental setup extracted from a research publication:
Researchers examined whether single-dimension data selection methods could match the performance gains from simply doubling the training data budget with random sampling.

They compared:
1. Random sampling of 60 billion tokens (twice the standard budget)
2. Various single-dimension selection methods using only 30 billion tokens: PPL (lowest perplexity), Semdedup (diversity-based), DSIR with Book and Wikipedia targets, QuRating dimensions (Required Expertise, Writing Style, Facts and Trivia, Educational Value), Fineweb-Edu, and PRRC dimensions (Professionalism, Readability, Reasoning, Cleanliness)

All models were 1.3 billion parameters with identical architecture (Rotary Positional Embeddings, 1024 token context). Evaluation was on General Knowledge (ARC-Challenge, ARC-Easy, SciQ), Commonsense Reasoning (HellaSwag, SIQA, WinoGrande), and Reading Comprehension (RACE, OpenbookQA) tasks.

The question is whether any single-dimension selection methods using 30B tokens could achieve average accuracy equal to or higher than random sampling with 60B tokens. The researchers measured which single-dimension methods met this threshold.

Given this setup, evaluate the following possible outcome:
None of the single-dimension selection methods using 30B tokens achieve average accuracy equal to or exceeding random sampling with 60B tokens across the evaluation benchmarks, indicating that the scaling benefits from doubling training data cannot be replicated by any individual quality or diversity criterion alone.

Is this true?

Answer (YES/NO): NO